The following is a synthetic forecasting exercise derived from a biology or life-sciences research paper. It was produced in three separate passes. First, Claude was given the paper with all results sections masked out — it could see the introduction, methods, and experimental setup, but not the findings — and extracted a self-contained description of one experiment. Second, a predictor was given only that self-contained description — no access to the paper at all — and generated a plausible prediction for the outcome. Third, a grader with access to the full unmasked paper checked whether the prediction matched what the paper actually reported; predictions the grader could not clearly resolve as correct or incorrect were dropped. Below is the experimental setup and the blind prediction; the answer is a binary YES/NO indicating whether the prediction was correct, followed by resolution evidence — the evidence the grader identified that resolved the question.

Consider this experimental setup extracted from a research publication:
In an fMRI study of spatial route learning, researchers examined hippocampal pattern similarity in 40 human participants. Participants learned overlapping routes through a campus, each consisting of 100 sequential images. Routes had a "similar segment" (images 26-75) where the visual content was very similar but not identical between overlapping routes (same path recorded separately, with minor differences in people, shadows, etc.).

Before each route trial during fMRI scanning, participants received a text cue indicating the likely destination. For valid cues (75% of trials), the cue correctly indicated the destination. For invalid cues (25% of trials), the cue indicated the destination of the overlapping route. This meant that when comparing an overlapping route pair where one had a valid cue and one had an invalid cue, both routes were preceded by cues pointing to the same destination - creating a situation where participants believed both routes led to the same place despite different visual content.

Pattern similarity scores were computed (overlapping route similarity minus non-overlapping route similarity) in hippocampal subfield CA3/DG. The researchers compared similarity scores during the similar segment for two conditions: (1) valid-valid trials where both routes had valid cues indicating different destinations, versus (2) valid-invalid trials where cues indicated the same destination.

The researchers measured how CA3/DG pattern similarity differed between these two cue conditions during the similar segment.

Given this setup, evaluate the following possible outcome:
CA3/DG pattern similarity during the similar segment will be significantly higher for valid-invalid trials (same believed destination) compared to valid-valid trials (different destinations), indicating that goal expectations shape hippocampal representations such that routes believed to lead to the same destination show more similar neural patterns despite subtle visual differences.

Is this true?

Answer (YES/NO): YES